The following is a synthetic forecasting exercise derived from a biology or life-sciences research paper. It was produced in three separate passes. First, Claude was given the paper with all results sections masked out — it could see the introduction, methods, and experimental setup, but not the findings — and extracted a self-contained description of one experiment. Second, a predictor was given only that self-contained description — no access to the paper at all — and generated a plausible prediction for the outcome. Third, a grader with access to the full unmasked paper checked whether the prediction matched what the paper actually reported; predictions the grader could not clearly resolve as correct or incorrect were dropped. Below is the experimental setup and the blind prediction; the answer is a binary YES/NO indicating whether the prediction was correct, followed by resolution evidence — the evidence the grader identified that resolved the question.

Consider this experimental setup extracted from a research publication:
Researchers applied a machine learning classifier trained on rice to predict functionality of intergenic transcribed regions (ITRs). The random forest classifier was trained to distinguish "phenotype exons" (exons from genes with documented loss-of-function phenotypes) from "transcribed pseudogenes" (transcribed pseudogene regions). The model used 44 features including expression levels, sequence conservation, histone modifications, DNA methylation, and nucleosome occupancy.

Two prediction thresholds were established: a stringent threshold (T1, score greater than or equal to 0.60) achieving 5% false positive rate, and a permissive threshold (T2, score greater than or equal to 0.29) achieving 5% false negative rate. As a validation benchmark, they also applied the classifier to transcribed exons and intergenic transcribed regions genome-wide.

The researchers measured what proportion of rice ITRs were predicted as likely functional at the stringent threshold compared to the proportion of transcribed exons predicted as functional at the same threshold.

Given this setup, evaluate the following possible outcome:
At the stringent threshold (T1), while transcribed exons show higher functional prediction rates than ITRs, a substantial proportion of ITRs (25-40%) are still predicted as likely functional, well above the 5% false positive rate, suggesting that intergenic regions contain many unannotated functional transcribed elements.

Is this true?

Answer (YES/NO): NO